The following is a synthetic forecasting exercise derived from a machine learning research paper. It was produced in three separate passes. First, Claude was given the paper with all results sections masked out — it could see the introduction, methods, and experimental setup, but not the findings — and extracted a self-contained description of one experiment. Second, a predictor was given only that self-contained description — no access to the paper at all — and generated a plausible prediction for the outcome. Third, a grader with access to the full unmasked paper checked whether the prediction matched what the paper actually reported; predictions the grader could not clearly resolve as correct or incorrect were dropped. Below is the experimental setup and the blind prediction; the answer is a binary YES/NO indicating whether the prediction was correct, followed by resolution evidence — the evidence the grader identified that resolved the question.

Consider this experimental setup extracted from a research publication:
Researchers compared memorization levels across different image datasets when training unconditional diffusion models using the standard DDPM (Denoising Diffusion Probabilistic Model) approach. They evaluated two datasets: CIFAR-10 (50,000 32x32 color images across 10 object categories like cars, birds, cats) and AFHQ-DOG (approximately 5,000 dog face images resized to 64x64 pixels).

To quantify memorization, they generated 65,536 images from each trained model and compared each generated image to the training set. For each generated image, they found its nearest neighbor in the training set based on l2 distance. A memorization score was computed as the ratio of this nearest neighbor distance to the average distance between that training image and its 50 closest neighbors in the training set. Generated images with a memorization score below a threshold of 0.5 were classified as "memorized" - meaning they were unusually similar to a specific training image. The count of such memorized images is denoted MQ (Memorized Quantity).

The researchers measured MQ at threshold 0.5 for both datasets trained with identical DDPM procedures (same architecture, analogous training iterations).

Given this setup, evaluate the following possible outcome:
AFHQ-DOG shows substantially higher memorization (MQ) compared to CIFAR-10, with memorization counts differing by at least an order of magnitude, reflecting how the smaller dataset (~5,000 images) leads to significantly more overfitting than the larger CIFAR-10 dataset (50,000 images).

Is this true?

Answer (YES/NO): YES